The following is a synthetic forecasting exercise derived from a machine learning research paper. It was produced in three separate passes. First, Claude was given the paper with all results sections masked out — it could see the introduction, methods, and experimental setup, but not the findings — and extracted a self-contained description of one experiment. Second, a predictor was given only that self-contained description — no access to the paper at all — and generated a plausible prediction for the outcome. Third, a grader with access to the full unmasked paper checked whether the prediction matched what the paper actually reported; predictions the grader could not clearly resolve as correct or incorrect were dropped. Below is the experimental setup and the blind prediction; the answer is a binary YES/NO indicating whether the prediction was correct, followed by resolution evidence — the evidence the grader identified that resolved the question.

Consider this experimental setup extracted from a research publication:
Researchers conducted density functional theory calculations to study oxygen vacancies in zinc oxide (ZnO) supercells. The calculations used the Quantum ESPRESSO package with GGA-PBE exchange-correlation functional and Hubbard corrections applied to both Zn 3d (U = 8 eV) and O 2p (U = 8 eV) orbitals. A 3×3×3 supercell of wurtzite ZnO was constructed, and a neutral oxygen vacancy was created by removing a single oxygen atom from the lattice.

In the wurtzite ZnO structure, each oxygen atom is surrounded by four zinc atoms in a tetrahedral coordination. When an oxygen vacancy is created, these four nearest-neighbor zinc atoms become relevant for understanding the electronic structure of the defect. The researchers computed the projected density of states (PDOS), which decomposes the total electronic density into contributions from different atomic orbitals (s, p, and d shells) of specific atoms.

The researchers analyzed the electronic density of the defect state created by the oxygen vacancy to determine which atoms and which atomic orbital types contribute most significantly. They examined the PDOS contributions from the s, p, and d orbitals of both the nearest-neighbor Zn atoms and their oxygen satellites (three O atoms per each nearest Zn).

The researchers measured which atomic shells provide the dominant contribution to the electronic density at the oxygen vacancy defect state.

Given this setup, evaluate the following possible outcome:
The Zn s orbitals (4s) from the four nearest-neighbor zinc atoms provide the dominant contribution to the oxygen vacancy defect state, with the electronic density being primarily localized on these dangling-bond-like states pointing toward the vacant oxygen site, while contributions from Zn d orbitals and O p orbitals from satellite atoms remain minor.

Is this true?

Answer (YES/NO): YES